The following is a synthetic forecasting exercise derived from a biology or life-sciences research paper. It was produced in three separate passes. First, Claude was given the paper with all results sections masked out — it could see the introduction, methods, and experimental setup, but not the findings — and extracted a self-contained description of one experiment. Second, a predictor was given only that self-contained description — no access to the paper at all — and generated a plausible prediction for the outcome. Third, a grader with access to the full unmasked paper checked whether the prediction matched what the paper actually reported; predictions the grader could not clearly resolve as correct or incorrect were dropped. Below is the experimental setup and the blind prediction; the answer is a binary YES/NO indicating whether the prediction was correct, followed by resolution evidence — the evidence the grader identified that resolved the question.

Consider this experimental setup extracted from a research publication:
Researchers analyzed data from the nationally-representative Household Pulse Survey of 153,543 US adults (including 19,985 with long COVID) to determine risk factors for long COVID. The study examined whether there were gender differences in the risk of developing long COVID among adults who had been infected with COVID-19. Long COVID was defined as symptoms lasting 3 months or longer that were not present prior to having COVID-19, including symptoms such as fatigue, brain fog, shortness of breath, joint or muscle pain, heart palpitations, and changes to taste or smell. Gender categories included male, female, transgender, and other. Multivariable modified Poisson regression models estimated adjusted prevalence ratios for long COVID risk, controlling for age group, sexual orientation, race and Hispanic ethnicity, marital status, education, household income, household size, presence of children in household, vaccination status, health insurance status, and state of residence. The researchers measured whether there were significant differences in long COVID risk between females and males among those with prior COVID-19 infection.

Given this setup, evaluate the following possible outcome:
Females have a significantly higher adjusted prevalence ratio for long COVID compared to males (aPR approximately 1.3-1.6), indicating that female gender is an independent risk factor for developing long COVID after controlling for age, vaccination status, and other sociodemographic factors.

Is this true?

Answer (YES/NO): YES